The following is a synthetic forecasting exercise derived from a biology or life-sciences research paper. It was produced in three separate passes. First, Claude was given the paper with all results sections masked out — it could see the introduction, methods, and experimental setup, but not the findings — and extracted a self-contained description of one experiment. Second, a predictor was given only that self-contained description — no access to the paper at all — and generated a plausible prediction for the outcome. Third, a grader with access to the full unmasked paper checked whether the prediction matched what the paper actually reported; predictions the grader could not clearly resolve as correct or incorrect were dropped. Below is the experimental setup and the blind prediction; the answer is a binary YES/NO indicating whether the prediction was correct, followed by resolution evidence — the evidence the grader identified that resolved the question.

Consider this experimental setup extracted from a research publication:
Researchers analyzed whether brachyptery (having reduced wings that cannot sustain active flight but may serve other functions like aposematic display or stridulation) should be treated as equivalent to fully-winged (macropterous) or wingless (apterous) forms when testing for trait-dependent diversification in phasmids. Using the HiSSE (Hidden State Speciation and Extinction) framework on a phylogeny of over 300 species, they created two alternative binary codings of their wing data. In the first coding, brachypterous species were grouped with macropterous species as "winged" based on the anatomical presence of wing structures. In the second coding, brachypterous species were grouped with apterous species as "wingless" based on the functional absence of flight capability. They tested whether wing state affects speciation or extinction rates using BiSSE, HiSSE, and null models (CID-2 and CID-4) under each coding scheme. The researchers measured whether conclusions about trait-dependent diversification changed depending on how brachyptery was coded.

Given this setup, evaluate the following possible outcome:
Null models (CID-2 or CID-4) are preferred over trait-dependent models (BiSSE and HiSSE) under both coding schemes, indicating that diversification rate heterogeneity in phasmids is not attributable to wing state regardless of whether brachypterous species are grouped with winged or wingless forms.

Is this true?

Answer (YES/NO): NO